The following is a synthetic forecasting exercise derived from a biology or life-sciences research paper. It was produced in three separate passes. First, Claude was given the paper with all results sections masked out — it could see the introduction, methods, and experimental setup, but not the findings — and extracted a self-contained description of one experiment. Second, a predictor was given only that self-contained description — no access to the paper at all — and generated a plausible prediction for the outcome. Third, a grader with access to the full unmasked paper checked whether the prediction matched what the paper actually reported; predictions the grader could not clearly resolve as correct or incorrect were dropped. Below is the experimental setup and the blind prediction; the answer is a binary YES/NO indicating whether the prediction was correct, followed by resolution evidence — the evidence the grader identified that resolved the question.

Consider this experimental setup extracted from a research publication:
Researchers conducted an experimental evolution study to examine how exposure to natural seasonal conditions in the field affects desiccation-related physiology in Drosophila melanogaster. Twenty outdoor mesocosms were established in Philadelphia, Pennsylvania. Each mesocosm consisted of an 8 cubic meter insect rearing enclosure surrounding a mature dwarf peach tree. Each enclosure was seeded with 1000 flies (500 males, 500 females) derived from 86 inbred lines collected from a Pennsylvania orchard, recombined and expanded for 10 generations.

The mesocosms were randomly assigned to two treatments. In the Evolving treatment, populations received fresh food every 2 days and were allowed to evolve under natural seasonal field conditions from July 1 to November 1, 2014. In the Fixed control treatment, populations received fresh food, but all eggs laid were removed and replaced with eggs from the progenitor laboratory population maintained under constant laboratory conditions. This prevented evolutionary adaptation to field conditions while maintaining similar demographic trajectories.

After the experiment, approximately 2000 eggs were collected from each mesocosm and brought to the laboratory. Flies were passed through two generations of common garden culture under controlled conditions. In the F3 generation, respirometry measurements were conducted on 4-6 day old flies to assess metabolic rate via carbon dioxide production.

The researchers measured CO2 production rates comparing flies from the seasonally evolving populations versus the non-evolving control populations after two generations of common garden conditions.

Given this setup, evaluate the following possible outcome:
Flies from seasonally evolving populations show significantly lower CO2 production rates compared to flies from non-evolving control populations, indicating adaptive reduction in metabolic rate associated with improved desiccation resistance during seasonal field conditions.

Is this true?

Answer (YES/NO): NO